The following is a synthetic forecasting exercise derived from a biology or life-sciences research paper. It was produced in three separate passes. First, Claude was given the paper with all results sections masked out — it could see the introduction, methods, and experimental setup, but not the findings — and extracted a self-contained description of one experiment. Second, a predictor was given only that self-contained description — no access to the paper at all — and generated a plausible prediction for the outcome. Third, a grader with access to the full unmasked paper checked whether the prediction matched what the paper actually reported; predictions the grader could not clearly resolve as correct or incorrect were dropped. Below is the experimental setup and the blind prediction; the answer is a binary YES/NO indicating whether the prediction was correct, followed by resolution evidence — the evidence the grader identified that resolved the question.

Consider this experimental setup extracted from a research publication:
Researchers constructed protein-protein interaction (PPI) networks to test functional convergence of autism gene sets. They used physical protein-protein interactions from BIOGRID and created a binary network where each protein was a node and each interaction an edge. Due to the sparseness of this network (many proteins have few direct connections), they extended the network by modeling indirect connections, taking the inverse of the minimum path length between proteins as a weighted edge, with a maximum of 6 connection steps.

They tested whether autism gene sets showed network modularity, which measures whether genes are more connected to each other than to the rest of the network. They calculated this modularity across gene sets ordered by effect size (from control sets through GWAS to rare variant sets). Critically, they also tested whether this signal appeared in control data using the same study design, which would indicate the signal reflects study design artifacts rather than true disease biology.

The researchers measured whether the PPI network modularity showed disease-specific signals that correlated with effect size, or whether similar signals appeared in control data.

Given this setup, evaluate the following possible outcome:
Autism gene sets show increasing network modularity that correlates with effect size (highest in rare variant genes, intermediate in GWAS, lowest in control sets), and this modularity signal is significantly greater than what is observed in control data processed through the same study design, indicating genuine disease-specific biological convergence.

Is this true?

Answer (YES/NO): NO